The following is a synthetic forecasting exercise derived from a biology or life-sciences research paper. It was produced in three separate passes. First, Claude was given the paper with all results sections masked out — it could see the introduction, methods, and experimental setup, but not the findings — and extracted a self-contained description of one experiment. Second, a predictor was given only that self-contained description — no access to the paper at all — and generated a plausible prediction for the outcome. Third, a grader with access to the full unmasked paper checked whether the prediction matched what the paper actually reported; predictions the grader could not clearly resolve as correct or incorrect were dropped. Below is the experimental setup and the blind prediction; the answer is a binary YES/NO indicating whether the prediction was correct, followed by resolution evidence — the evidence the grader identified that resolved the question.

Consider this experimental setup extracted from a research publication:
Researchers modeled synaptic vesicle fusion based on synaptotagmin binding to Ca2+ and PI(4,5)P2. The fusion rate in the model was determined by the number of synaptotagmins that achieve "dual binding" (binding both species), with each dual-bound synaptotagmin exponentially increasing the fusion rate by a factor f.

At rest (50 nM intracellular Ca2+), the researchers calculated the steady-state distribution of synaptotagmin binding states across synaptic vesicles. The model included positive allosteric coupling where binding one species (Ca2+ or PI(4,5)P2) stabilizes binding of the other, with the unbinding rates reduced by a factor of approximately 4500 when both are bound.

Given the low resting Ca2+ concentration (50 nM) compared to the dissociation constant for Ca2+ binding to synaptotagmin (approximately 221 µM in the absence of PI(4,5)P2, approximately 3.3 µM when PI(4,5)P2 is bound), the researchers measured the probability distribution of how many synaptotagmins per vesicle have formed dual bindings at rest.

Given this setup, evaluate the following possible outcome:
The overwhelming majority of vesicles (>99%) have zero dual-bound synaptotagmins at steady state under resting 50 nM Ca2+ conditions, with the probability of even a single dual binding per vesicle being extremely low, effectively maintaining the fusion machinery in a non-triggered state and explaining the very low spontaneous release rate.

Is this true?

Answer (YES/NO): YES